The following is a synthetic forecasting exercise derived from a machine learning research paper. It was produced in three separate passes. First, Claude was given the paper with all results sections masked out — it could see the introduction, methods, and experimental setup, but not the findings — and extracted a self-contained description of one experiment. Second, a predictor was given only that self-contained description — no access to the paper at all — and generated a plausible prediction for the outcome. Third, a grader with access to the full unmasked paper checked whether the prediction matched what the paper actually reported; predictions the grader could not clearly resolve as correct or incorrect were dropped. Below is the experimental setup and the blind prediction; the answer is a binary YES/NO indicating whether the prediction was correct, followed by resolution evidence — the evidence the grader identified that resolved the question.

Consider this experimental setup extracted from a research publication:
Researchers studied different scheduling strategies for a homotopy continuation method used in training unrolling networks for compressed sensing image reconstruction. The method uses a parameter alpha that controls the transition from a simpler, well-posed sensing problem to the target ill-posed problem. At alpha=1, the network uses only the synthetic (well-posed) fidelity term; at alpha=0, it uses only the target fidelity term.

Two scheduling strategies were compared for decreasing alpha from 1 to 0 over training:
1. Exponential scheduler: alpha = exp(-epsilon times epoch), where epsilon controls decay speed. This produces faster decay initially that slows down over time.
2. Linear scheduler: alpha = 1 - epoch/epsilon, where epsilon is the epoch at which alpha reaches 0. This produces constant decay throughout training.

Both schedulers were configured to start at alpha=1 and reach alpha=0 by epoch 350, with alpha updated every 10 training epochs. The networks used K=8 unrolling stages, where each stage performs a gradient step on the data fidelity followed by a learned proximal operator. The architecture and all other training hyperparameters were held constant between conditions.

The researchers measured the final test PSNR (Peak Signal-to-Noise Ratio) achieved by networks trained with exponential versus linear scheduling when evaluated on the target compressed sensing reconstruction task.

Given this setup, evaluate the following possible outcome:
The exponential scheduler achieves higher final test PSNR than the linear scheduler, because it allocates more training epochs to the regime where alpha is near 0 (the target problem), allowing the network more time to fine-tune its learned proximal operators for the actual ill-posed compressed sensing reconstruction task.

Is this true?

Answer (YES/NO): NO